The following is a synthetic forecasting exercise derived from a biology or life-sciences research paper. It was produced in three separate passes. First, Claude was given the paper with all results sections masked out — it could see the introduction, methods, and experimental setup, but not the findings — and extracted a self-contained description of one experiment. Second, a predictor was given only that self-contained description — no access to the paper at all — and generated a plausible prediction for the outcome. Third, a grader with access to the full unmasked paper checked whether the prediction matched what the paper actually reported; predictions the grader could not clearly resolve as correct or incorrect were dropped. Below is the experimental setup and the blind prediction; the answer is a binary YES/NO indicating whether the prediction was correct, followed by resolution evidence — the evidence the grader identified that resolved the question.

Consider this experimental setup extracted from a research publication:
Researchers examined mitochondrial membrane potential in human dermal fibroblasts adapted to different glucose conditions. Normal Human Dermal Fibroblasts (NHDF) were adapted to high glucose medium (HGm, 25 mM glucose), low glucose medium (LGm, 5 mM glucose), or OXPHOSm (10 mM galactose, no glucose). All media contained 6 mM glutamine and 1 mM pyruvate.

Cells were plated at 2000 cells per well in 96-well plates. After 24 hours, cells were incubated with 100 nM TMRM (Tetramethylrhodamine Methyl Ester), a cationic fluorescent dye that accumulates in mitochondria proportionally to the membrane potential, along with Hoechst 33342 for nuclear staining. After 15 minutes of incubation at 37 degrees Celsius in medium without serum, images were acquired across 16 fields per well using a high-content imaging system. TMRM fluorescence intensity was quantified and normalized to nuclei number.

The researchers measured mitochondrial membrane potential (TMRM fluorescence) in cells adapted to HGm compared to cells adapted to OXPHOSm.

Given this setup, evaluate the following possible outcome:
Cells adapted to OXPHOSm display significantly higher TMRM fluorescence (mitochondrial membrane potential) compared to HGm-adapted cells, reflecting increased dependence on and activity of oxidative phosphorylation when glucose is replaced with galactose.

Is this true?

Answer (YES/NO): YES